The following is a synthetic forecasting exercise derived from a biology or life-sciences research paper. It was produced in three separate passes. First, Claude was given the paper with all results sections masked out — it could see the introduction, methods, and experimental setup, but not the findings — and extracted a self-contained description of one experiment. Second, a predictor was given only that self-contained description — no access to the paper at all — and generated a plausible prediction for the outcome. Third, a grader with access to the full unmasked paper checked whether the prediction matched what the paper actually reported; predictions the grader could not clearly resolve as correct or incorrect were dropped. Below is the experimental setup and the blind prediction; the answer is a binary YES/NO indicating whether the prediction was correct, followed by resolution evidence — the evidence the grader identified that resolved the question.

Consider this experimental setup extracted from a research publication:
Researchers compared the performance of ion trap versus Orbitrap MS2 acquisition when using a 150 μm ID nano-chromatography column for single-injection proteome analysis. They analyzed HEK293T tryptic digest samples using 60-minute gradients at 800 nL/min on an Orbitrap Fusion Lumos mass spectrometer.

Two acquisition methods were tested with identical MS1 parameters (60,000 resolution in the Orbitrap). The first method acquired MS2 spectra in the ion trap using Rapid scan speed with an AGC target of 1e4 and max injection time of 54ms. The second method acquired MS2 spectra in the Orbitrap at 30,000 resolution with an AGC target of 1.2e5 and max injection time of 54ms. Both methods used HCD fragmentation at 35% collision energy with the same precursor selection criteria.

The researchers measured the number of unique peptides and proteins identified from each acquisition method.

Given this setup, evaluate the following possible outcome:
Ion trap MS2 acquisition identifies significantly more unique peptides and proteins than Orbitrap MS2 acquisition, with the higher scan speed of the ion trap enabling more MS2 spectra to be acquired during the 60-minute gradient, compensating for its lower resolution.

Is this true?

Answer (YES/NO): NO